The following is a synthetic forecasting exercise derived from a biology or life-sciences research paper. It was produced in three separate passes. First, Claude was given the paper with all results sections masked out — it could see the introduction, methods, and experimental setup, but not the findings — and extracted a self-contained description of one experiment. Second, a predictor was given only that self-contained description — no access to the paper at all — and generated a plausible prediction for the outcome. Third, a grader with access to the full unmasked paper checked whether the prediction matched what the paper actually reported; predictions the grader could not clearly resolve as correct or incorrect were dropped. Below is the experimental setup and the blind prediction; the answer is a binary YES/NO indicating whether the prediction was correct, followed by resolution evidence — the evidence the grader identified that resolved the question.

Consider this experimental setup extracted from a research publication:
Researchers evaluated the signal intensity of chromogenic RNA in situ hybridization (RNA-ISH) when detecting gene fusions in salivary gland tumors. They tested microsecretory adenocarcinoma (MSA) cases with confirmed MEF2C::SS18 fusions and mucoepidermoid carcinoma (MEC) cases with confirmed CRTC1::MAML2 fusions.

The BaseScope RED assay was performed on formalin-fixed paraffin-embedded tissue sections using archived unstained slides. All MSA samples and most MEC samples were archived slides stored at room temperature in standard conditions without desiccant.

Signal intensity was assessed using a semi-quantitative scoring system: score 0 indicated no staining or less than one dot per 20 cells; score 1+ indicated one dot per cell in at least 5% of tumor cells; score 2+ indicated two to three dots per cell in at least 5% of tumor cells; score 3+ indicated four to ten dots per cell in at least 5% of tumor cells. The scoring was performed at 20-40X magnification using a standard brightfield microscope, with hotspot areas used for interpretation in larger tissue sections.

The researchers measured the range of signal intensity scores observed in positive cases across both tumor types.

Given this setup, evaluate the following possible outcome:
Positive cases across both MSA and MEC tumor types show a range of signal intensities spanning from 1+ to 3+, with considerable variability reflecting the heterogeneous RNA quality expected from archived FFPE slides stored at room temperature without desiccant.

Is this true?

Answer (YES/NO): NO